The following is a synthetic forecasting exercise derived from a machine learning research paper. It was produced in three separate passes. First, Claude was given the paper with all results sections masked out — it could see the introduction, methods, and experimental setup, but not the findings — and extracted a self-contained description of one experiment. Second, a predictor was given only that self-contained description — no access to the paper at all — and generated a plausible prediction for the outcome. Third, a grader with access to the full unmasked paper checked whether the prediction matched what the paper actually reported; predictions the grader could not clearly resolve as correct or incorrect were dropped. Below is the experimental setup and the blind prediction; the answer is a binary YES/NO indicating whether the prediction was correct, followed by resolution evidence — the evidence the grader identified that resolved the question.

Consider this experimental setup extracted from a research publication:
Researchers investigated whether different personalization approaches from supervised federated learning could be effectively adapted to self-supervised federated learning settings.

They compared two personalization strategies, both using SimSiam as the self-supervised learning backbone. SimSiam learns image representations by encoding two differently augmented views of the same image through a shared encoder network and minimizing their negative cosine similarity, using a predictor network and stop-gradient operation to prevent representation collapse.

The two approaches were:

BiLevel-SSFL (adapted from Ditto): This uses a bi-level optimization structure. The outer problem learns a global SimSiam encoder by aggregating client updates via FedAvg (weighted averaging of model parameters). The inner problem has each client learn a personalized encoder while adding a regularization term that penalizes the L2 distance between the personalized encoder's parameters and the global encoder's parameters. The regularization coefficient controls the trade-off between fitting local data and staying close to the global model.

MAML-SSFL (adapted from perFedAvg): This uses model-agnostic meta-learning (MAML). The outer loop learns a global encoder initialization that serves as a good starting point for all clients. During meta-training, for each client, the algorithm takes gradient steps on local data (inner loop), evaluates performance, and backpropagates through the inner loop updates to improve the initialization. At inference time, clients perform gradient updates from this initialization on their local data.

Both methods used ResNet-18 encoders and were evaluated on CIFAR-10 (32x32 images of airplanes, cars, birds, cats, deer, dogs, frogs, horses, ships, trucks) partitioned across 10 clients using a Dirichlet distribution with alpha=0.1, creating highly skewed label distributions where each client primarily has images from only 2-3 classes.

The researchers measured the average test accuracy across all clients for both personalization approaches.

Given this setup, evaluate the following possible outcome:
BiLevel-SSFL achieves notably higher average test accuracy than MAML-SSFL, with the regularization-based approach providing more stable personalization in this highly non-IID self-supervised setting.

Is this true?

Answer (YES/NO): NO